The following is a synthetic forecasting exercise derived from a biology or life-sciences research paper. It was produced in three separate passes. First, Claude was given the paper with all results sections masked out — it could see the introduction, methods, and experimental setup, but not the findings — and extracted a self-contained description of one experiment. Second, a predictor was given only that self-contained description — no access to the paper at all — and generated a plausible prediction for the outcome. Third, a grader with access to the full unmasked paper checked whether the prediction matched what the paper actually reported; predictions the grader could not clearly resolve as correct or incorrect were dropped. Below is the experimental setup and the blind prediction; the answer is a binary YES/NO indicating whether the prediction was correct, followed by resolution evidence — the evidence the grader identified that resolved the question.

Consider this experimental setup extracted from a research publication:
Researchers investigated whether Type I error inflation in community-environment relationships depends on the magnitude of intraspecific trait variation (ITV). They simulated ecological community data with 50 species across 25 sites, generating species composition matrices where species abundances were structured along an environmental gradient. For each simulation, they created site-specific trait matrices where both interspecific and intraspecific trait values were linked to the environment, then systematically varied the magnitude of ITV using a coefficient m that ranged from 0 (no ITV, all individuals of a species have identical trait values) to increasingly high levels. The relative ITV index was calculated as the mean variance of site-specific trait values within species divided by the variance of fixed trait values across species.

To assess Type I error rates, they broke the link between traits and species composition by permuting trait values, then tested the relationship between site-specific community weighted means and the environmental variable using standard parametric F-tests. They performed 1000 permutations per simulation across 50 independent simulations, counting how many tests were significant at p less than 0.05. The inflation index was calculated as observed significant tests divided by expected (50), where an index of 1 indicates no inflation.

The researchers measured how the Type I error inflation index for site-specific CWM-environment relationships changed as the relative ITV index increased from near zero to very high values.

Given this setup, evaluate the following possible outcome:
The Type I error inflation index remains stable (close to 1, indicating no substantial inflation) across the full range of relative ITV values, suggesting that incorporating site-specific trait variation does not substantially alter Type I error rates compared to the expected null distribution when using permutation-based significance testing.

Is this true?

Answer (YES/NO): NO